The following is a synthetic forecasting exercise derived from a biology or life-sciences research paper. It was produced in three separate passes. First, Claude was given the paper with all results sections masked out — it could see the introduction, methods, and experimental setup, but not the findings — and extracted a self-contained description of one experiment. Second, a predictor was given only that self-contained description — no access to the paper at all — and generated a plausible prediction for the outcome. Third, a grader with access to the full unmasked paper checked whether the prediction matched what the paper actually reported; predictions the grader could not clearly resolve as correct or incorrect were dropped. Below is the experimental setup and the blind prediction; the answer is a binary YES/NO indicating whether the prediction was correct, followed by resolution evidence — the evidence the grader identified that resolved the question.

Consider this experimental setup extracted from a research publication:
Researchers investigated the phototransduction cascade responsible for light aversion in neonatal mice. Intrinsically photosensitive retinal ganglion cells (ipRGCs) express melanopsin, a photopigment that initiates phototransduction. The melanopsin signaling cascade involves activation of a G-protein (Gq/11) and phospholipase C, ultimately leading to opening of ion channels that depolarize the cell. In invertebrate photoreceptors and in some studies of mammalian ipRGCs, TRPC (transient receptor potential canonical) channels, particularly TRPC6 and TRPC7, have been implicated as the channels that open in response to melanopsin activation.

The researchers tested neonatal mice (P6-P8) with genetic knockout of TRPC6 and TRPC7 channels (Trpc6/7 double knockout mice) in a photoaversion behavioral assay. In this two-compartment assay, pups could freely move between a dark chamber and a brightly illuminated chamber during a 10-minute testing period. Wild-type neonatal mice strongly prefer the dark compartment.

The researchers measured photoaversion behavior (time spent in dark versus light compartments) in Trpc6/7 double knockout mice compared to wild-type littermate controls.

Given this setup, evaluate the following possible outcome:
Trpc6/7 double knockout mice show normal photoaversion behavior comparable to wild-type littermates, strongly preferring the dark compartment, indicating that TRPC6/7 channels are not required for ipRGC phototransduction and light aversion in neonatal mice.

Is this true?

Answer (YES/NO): NO